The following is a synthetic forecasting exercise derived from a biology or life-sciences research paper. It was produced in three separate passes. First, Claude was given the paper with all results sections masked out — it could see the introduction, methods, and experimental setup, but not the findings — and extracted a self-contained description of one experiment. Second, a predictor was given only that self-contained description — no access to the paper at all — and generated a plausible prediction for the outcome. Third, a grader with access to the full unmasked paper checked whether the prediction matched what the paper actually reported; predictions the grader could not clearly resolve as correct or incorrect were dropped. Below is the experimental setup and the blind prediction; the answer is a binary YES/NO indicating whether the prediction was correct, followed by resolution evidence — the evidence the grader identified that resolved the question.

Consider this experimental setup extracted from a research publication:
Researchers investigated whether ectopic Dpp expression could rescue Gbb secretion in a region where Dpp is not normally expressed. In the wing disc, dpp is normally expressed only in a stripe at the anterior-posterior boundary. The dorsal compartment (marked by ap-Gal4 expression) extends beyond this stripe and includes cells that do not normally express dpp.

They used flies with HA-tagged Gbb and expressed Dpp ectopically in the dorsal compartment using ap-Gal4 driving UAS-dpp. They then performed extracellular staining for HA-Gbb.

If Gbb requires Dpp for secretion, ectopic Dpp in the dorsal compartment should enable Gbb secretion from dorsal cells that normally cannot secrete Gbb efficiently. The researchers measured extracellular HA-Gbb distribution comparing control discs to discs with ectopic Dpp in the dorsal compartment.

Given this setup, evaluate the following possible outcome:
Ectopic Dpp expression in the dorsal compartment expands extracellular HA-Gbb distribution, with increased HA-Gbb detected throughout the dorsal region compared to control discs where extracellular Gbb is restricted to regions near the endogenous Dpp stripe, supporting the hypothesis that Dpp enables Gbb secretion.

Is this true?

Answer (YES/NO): YES